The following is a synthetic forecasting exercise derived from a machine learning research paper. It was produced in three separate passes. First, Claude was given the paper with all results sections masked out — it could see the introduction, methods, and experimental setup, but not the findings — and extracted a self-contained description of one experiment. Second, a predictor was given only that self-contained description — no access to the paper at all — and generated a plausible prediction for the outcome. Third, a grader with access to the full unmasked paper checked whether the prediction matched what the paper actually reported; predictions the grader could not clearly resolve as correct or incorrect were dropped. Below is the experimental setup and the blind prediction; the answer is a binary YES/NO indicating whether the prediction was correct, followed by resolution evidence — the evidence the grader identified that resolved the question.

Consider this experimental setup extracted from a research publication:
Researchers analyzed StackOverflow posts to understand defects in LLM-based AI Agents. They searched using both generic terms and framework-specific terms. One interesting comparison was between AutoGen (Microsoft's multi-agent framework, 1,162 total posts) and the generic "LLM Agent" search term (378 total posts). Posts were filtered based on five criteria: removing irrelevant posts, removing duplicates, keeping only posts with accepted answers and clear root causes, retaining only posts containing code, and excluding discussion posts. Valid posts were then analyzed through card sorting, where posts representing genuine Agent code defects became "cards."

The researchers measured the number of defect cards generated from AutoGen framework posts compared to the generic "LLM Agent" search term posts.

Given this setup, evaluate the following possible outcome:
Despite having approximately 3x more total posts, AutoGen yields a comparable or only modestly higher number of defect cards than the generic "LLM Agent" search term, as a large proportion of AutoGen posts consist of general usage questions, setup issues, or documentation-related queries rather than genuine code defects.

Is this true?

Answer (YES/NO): NO